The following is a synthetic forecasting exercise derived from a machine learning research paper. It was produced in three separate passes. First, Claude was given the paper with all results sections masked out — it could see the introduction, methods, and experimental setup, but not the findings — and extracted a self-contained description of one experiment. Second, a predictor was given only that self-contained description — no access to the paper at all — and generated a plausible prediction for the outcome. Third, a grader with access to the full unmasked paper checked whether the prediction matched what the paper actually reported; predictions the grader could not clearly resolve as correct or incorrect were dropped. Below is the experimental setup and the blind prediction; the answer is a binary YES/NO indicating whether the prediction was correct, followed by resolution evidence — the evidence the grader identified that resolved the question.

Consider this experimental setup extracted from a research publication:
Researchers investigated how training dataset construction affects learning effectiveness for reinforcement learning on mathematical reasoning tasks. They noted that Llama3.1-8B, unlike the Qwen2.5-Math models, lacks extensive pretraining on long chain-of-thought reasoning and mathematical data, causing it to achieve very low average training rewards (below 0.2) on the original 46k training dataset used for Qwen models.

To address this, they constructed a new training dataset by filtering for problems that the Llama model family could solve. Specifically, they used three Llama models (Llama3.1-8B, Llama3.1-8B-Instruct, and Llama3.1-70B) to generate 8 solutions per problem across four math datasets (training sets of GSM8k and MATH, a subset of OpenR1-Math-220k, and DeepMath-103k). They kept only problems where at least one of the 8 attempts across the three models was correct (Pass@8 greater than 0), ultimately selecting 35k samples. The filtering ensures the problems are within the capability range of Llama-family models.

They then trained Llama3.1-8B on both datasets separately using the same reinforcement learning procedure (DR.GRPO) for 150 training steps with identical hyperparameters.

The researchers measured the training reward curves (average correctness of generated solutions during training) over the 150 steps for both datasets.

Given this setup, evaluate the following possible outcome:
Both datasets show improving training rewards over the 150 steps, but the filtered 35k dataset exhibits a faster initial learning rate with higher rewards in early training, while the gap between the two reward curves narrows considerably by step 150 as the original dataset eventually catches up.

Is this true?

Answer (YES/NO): NO